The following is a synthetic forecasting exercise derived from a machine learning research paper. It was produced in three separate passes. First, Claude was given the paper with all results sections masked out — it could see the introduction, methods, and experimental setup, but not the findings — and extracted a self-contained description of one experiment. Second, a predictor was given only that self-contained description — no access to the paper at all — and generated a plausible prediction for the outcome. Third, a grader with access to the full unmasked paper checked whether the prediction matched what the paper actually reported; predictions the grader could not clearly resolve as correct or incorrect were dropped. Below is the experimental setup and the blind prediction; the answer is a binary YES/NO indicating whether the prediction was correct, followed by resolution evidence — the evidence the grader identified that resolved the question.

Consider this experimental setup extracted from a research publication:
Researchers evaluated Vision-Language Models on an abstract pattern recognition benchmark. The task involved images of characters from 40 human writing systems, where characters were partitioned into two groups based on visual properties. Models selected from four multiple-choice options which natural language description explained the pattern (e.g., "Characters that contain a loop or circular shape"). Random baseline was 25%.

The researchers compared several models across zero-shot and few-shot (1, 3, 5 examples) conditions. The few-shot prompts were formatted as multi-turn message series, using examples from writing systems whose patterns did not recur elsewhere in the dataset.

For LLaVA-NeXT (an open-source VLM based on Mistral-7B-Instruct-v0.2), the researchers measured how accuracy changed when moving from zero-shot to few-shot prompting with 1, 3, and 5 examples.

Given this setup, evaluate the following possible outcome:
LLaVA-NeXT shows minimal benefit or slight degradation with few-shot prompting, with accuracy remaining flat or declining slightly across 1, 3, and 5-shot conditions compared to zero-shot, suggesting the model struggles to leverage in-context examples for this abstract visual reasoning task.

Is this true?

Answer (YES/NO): NO